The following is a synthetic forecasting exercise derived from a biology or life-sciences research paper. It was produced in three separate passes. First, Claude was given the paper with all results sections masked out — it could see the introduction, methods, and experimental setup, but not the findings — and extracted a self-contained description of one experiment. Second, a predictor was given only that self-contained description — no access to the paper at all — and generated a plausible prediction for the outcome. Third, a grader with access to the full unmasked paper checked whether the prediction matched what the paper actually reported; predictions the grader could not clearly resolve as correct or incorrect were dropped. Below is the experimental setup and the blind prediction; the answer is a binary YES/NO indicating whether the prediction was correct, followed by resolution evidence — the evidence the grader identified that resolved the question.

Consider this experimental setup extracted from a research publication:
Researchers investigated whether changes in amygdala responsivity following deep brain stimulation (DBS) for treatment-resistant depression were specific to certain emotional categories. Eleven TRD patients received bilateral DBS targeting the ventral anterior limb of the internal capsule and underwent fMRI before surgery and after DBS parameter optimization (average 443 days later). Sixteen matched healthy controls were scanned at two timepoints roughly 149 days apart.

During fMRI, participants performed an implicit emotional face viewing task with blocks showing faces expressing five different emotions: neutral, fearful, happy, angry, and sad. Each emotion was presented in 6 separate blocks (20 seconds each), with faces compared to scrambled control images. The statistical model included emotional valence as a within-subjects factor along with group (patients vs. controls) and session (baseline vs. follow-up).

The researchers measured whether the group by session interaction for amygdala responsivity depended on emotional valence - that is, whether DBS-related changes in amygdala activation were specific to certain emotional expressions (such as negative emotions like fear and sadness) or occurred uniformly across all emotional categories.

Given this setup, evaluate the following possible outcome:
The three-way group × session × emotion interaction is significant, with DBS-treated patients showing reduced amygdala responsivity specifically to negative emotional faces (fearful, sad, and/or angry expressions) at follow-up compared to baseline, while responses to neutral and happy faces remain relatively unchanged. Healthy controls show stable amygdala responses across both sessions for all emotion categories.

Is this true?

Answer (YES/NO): NO